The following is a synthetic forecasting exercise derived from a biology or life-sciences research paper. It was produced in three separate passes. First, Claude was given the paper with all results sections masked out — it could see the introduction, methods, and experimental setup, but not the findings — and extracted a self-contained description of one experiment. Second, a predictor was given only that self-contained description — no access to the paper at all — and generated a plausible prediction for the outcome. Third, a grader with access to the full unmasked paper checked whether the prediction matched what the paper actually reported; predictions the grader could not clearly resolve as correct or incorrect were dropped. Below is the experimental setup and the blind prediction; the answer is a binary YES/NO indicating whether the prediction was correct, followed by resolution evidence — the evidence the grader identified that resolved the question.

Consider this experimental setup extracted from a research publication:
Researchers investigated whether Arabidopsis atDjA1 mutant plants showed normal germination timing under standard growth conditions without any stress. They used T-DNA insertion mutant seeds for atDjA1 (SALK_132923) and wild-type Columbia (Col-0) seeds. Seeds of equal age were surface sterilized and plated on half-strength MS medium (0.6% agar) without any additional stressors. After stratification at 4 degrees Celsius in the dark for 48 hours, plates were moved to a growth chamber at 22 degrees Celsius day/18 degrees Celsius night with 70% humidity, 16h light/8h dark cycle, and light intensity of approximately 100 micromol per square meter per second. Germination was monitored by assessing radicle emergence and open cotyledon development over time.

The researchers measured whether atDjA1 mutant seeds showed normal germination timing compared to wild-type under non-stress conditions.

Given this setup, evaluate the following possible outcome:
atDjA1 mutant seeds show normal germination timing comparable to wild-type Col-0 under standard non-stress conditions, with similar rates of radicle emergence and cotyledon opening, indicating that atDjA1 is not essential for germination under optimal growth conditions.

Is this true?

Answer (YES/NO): NO